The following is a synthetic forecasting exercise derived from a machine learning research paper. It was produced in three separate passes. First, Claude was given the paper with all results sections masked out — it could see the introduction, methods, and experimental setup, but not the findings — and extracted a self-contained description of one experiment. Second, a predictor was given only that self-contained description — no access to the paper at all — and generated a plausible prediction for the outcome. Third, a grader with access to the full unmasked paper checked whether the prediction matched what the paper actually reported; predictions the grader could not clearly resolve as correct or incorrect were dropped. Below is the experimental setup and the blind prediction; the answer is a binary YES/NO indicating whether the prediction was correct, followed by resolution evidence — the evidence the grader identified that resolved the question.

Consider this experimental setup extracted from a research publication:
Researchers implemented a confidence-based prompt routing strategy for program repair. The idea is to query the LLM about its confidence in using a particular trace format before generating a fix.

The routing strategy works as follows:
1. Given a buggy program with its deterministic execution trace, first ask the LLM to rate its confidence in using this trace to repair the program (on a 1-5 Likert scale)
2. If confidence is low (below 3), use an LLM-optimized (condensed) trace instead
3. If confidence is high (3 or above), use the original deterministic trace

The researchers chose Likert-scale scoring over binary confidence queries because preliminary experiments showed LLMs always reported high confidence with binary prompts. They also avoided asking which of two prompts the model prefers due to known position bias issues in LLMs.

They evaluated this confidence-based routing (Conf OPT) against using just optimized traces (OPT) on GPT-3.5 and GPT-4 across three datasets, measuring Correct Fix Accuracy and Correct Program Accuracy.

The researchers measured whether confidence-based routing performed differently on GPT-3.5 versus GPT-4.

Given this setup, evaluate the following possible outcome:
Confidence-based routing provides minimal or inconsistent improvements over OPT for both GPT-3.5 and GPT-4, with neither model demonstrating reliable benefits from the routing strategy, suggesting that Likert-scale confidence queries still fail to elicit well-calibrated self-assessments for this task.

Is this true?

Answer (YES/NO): NO